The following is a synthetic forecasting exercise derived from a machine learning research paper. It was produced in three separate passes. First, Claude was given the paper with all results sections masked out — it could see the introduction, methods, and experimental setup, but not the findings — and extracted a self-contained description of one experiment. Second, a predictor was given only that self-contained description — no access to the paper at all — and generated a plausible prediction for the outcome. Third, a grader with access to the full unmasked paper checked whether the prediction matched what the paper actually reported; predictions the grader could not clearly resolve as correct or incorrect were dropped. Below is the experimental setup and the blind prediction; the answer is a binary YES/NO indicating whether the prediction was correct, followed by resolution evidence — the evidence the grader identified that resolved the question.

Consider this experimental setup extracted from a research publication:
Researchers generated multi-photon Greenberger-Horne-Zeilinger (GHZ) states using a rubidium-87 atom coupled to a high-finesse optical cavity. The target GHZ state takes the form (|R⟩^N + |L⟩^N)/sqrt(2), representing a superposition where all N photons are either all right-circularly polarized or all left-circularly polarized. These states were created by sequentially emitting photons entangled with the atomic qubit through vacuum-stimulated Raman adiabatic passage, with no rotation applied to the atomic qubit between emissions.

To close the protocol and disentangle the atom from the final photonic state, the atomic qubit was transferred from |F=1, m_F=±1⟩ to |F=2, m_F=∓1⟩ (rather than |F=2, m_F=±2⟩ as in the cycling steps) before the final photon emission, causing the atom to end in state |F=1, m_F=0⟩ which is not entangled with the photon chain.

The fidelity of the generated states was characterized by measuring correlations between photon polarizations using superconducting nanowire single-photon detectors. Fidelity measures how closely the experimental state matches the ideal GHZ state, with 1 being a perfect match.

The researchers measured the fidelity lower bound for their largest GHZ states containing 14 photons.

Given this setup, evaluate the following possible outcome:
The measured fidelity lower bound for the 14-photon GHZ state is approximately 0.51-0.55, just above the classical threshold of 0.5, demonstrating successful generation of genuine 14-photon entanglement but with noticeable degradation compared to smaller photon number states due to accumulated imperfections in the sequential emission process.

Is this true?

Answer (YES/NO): NO